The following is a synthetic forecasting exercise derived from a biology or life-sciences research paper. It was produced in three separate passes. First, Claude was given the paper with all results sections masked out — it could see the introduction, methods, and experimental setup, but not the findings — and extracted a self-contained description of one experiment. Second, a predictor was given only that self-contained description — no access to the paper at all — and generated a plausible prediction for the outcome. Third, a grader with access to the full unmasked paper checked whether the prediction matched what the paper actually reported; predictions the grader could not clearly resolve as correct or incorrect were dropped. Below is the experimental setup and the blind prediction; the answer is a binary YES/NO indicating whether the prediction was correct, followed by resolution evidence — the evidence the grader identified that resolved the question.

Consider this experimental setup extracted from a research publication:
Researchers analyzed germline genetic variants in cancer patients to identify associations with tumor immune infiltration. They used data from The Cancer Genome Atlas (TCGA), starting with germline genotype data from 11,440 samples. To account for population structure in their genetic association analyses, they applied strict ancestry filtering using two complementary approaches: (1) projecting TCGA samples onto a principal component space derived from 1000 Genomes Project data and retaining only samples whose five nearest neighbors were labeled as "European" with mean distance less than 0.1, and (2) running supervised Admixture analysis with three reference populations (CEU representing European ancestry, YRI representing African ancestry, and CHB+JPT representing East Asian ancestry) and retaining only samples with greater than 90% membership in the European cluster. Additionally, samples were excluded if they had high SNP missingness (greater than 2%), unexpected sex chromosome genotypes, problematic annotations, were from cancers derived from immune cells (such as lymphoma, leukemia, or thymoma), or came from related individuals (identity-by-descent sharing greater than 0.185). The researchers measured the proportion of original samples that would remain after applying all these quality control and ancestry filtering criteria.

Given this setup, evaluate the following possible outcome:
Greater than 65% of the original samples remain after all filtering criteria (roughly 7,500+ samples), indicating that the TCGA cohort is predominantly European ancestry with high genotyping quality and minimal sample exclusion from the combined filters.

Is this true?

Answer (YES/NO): NO